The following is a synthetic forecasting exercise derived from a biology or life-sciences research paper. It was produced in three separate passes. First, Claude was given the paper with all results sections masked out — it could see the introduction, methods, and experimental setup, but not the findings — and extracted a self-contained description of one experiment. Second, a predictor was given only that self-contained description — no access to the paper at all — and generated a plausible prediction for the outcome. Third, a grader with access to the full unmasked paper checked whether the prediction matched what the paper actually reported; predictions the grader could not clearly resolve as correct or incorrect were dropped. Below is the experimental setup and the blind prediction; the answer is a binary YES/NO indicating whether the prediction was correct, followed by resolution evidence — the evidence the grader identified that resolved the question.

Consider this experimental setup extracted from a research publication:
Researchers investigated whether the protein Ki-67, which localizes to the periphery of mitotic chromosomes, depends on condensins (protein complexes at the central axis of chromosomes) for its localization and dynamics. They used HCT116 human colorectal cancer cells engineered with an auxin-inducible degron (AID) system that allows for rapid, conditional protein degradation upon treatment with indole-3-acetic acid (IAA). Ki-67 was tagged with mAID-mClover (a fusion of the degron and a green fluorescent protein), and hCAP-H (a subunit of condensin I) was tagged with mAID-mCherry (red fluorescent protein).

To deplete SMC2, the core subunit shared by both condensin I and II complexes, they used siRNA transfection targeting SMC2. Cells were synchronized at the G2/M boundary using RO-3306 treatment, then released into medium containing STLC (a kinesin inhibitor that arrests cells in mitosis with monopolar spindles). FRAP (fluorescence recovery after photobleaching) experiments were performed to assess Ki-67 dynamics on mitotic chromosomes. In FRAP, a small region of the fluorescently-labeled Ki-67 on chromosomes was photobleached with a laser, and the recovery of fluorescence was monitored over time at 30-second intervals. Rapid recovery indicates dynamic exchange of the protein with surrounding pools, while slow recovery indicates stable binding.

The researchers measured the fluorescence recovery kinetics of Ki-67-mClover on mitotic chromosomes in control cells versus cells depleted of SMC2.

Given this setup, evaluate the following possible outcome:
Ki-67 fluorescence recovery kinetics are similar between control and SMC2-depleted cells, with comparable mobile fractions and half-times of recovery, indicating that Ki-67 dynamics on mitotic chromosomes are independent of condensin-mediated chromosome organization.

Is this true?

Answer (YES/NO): YES